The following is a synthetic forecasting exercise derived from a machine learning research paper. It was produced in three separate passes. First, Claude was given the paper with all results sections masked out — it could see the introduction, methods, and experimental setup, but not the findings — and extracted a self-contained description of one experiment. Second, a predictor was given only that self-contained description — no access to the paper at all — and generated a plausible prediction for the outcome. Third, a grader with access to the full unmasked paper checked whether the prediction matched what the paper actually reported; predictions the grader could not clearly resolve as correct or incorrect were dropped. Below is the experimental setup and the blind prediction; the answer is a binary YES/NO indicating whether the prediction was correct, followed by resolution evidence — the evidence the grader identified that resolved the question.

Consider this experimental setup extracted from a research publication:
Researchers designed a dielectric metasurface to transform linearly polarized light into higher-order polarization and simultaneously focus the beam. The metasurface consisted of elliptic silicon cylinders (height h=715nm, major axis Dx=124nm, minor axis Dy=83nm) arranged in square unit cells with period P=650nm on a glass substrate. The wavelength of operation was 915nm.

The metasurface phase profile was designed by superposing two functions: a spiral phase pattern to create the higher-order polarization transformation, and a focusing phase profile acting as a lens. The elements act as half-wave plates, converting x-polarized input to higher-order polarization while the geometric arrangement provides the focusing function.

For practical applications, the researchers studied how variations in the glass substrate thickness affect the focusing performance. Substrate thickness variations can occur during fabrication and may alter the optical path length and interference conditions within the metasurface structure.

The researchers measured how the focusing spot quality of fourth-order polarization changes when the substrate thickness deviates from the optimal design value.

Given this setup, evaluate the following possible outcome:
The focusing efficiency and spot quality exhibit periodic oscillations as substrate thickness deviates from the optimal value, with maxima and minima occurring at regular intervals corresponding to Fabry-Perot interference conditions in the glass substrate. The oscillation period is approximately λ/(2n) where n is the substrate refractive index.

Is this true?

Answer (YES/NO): NO